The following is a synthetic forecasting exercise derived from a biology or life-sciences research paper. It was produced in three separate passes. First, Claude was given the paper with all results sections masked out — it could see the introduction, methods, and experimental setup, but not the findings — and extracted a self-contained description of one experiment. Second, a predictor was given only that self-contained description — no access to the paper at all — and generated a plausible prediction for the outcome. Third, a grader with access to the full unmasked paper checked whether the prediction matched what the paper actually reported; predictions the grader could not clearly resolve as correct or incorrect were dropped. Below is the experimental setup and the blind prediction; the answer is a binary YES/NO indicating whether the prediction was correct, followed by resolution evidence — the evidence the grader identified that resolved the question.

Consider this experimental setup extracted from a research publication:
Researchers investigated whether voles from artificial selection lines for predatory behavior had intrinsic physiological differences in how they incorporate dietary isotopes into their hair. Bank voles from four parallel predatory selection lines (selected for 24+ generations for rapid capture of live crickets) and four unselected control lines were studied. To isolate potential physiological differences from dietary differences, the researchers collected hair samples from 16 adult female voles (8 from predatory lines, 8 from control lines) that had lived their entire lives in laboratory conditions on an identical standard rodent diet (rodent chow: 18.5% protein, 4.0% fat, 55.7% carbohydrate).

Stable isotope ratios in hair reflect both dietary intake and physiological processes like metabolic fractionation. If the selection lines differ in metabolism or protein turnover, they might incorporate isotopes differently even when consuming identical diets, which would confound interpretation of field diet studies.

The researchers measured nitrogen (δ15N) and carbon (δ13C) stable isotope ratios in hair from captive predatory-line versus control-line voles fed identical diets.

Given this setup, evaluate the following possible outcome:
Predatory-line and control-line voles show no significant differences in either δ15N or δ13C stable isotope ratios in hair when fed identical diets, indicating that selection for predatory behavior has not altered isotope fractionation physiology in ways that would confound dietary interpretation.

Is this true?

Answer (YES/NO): YES